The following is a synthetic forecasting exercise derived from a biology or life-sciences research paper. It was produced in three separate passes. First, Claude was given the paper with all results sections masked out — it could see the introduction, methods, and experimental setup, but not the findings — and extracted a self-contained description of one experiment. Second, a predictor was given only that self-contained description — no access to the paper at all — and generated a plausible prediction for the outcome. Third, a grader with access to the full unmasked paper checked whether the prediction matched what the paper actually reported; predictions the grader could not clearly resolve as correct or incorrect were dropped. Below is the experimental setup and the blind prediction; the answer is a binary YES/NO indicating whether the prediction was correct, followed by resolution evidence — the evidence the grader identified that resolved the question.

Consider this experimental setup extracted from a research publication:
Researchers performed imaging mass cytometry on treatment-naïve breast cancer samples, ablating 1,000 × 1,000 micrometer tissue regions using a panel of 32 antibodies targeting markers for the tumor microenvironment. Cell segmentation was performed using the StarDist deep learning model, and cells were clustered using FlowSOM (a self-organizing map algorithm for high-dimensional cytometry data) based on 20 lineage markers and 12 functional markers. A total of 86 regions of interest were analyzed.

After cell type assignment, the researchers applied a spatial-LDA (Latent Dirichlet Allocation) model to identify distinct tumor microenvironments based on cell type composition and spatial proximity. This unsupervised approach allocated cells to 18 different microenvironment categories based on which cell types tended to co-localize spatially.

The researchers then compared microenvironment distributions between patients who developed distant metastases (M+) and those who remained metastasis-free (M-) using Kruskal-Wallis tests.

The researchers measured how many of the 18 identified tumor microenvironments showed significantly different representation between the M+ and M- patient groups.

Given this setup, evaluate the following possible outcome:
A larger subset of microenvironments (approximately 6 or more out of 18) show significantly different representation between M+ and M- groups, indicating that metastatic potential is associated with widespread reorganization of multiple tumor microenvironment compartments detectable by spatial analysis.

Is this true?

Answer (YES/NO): NO